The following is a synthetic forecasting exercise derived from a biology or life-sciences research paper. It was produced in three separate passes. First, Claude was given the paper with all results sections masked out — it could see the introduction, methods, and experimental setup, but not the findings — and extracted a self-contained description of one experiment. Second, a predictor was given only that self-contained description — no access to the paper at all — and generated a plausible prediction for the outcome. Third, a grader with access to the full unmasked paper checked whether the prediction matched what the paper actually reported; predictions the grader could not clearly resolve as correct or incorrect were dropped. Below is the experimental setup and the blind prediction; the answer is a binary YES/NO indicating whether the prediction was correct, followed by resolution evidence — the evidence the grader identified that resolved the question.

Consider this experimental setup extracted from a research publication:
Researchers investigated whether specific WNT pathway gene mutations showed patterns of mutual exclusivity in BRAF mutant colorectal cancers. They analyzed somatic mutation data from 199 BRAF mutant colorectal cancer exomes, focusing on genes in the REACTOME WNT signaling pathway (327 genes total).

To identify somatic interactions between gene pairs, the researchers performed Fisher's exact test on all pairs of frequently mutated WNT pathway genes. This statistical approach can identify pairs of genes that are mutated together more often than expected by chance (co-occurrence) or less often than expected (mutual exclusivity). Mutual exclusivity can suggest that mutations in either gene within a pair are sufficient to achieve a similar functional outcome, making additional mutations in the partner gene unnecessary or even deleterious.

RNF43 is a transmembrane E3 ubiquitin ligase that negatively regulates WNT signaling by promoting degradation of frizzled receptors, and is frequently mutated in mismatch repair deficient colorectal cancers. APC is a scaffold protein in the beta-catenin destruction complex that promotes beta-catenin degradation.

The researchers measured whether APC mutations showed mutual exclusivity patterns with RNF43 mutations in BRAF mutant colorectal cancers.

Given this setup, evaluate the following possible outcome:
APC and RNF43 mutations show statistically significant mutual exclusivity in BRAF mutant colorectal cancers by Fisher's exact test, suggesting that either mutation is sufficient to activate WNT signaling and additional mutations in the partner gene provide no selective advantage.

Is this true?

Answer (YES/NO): YES